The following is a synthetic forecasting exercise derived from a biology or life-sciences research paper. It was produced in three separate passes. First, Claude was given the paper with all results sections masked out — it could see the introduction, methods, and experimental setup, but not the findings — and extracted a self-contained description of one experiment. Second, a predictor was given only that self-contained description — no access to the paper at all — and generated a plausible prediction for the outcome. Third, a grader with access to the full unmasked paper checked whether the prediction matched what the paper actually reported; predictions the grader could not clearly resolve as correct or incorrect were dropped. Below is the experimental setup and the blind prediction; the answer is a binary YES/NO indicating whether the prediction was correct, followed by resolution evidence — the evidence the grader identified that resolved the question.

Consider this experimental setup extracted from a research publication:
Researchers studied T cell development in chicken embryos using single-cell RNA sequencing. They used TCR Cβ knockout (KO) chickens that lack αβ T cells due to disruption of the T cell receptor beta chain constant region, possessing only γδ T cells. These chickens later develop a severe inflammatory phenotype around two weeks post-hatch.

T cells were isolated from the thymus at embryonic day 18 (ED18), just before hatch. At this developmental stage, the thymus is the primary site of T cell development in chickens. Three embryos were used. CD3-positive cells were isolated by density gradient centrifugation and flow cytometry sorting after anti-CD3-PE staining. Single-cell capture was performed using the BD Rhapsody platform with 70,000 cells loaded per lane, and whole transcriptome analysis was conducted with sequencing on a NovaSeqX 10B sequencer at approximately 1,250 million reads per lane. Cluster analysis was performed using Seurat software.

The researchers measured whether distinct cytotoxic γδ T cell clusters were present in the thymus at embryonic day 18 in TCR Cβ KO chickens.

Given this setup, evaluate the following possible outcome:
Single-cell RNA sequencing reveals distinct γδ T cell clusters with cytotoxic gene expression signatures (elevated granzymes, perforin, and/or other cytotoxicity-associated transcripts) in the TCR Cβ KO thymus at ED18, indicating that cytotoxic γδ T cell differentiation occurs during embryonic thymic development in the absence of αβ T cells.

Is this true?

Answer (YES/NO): NO